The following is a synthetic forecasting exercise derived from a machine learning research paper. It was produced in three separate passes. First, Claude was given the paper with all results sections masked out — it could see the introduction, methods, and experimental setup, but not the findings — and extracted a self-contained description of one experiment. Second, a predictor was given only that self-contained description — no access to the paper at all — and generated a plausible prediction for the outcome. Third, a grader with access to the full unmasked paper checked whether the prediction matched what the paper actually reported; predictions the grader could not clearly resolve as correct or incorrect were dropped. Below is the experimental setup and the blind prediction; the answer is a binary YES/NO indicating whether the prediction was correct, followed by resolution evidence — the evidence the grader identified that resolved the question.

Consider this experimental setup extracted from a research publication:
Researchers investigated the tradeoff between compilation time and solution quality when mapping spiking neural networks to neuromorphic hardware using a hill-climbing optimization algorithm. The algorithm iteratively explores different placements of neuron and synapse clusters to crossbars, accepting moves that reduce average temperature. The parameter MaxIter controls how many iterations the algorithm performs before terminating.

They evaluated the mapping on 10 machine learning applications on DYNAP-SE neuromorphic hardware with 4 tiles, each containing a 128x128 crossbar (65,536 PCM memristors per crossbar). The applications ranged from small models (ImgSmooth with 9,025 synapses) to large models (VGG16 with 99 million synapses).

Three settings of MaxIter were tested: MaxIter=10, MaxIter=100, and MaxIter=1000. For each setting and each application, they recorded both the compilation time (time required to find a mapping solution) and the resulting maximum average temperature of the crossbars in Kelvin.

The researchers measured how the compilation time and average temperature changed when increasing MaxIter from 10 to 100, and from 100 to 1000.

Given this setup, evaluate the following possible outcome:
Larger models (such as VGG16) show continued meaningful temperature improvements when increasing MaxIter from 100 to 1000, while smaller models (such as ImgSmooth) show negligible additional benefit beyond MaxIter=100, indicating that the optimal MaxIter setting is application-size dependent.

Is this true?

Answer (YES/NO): NO